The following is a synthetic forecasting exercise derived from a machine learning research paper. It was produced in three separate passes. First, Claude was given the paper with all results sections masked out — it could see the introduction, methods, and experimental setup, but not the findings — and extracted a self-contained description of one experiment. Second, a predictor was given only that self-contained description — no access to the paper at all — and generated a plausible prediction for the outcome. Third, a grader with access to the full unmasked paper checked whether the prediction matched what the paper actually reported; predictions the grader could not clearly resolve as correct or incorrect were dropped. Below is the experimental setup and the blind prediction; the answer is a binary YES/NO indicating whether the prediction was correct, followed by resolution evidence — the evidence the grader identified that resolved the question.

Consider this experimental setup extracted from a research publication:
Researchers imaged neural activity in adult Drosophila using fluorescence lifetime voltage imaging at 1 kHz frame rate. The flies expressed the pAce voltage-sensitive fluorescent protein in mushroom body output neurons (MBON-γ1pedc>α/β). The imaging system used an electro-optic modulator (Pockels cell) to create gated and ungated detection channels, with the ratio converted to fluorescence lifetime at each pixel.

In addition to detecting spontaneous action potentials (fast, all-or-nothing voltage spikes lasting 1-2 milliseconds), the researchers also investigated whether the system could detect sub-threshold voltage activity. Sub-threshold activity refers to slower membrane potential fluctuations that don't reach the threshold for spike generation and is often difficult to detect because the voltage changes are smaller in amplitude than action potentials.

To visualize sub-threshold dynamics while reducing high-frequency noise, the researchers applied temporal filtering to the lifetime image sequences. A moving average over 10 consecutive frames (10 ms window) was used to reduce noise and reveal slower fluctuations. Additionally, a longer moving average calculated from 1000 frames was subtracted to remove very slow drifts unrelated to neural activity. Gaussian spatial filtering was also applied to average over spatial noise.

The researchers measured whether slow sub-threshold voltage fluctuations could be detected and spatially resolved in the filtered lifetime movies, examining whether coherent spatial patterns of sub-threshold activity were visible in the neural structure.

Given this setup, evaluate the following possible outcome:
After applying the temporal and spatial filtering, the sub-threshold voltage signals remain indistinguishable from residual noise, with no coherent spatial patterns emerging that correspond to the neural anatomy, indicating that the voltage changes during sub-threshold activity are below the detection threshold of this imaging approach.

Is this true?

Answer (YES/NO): NO